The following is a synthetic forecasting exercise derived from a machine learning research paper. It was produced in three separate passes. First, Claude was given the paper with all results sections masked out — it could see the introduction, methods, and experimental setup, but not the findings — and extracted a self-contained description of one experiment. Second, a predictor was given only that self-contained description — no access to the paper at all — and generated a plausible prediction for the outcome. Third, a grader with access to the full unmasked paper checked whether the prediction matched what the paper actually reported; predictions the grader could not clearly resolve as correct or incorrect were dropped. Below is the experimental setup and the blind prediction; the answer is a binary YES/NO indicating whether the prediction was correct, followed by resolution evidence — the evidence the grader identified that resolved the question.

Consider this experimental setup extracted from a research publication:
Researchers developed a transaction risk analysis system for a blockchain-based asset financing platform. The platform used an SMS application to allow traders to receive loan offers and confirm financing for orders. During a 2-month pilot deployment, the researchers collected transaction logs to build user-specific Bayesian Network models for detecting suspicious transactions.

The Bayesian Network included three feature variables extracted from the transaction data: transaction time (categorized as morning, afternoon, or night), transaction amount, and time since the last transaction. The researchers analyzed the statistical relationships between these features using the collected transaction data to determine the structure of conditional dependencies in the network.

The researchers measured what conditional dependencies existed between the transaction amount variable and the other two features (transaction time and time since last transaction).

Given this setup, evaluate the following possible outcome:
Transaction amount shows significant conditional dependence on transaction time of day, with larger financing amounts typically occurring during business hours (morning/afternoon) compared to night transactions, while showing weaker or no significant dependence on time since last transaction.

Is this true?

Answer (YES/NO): NO